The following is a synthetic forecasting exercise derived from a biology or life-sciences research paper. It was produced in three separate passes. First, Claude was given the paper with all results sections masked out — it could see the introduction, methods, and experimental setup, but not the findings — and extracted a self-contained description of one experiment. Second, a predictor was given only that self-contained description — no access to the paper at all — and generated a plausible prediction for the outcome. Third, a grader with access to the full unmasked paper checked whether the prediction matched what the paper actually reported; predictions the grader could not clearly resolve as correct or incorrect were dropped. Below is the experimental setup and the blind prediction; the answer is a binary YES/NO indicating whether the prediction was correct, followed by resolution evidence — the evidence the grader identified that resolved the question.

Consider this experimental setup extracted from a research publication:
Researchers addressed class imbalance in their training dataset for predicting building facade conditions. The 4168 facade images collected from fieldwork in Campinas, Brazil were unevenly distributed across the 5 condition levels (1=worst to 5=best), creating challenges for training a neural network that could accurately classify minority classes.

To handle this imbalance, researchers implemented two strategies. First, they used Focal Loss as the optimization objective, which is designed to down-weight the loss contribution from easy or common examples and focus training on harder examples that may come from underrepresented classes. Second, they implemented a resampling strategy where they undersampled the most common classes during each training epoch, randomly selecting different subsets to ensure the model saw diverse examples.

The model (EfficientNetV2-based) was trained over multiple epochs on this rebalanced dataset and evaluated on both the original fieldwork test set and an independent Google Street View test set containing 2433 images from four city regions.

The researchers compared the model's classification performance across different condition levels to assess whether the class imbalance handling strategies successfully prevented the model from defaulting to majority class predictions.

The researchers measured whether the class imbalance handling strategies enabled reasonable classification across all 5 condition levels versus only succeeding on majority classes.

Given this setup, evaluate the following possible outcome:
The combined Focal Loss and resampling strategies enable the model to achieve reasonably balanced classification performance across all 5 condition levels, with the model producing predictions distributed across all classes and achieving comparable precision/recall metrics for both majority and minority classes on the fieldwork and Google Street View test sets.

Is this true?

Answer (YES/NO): NO